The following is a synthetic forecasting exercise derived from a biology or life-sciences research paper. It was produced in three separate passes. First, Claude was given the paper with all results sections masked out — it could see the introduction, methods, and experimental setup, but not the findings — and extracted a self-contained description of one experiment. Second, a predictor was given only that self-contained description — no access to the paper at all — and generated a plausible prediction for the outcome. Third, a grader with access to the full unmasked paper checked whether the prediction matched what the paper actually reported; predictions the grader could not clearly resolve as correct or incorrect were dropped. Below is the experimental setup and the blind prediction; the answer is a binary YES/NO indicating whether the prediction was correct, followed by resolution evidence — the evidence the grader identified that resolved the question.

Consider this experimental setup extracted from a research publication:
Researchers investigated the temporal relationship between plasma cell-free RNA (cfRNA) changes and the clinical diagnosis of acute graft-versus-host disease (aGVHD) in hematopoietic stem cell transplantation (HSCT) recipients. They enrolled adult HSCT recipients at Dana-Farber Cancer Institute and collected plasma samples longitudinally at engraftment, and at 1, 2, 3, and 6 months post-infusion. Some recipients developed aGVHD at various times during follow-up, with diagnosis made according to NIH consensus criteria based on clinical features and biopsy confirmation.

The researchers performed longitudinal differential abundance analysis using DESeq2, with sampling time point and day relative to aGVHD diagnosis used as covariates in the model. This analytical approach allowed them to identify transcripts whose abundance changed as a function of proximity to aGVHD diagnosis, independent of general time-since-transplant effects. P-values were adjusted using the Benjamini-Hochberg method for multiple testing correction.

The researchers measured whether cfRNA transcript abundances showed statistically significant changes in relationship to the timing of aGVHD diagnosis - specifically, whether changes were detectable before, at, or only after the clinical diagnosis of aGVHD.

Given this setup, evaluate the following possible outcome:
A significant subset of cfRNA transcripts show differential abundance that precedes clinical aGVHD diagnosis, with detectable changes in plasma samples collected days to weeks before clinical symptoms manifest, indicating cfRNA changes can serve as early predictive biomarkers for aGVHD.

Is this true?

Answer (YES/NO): YES